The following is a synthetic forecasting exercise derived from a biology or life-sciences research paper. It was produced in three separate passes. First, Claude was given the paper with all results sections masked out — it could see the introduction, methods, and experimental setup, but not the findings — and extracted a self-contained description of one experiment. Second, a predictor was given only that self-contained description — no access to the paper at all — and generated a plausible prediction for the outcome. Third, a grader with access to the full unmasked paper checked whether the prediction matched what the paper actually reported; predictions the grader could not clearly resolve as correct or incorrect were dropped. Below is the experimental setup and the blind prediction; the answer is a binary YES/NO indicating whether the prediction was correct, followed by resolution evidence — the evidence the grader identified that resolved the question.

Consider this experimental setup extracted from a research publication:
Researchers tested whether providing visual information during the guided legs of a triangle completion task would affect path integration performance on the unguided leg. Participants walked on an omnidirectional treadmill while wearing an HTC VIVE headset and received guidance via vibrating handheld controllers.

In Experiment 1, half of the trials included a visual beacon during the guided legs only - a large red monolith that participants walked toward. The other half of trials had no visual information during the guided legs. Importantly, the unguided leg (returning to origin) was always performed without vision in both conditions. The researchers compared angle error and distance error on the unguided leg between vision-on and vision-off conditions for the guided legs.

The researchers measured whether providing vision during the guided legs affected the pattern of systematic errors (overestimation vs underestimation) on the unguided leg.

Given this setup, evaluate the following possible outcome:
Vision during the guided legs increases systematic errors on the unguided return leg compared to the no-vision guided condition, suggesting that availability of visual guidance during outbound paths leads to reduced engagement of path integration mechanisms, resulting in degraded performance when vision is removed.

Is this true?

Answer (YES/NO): NO